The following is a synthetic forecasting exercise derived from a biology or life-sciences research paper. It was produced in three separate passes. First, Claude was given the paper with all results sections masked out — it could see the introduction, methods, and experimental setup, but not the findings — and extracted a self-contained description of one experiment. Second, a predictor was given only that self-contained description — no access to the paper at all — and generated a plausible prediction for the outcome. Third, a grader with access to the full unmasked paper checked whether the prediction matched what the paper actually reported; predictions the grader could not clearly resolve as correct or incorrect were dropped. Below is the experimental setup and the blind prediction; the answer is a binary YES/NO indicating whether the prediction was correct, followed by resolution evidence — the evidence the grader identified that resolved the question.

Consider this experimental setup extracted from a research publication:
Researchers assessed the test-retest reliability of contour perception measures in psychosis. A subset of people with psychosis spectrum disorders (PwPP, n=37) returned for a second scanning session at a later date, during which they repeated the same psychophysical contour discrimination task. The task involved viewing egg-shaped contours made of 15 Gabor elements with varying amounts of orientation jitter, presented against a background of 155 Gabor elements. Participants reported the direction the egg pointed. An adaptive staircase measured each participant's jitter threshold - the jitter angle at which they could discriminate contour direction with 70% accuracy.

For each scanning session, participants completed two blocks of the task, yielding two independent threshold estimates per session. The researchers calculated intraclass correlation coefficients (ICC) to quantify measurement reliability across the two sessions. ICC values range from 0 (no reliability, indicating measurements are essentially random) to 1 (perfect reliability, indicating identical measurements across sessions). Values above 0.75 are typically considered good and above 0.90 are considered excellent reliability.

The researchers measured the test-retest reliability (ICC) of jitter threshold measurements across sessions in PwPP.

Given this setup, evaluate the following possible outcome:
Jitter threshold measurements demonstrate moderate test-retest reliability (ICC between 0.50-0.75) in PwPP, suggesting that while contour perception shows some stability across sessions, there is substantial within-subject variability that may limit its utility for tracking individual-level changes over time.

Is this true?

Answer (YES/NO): NO